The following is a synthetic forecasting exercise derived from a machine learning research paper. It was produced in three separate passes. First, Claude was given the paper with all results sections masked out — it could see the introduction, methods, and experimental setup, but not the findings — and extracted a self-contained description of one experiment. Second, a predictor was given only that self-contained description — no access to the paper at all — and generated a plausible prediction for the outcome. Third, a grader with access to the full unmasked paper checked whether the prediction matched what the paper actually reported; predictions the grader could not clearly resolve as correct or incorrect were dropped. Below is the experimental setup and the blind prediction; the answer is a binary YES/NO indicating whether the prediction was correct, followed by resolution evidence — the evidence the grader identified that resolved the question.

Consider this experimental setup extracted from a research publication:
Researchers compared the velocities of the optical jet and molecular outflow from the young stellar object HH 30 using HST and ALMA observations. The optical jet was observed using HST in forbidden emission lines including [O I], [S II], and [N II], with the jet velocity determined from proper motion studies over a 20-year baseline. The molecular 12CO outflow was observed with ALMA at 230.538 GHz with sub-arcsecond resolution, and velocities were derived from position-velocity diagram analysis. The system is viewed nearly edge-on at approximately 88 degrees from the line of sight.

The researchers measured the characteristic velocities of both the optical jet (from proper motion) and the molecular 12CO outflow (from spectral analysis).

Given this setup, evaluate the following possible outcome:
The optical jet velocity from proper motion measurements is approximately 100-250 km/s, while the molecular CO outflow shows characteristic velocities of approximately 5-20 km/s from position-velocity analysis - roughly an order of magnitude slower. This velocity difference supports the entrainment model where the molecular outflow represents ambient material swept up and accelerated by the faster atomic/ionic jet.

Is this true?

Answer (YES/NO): YES